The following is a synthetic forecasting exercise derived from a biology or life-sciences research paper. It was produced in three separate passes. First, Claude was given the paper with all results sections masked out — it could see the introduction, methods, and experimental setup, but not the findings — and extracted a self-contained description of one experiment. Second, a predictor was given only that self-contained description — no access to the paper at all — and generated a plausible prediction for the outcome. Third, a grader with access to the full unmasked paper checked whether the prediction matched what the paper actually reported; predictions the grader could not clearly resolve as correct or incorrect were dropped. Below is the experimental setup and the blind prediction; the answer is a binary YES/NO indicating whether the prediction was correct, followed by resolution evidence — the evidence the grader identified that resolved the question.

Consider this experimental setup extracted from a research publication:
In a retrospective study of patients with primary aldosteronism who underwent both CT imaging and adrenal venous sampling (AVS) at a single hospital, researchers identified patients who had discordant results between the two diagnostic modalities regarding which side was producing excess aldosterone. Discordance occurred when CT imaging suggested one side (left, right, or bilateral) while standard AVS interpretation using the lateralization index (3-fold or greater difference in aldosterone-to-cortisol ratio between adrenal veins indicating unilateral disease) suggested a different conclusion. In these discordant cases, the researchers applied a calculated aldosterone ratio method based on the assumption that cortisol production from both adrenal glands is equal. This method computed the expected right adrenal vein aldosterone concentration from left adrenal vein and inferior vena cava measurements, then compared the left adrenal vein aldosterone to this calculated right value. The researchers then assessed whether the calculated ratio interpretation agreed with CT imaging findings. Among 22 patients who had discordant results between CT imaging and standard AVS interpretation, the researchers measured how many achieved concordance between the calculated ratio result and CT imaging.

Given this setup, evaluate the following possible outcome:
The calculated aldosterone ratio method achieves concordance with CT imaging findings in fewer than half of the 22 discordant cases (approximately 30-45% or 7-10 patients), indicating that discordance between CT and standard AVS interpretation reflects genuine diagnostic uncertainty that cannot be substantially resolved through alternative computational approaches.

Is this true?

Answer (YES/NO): NO